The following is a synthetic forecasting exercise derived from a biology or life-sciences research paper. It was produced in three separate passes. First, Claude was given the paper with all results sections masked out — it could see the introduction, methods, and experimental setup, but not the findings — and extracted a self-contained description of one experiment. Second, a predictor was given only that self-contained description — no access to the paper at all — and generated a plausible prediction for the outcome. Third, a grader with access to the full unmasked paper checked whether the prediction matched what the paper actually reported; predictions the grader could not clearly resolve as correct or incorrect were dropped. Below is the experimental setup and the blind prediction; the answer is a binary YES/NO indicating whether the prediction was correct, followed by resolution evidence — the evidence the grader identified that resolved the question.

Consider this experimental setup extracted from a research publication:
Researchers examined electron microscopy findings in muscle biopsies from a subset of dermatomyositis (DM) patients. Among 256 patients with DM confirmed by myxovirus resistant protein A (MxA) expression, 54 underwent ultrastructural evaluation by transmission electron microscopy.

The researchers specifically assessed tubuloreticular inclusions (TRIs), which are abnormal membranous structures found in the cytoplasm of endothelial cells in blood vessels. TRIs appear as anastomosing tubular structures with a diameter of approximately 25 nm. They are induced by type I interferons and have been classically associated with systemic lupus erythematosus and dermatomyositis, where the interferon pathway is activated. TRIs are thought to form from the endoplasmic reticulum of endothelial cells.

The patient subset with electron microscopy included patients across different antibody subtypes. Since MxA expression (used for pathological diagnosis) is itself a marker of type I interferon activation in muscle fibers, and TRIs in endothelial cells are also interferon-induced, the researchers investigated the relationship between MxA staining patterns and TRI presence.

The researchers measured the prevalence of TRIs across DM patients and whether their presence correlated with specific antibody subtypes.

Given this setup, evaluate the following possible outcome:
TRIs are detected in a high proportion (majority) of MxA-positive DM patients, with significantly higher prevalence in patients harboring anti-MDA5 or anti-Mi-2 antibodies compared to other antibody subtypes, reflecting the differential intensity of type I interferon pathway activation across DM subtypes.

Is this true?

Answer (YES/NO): NO